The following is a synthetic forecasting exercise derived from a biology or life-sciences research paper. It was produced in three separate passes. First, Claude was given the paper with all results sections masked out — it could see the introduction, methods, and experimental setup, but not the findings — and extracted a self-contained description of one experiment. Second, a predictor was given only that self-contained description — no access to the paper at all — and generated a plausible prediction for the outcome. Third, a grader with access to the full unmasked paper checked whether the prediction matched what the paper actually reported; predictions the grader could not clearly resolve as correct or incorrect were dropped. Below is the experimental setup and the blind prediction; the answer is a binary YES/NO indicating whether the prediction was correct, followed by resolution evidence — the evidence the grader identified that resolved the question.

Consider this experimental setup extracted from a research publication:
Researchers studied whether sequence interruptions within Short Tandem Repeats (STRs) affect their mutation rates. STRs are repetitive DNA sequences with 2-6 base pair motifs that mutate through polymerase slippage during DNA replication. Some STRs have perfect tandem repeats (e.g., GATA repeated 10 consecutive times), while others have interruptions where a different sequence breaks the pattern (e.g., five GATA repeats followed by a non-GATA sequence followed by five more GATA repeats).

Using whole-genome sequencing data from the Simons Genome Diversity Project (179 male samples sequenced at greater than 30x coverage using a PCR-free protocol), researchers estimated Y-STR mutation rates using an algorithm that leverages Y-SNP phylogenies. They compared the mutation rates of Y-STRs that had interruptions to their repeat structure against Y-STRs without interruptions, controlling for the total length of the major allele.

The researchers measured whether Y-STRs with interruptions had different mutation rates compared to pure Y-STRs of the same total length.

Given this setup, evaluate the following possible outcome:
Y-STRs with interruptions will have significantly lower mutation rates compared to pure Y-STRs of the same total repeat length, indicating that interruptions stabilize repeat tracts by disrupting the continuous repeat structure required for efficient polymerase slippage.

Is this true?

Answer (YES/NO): YES